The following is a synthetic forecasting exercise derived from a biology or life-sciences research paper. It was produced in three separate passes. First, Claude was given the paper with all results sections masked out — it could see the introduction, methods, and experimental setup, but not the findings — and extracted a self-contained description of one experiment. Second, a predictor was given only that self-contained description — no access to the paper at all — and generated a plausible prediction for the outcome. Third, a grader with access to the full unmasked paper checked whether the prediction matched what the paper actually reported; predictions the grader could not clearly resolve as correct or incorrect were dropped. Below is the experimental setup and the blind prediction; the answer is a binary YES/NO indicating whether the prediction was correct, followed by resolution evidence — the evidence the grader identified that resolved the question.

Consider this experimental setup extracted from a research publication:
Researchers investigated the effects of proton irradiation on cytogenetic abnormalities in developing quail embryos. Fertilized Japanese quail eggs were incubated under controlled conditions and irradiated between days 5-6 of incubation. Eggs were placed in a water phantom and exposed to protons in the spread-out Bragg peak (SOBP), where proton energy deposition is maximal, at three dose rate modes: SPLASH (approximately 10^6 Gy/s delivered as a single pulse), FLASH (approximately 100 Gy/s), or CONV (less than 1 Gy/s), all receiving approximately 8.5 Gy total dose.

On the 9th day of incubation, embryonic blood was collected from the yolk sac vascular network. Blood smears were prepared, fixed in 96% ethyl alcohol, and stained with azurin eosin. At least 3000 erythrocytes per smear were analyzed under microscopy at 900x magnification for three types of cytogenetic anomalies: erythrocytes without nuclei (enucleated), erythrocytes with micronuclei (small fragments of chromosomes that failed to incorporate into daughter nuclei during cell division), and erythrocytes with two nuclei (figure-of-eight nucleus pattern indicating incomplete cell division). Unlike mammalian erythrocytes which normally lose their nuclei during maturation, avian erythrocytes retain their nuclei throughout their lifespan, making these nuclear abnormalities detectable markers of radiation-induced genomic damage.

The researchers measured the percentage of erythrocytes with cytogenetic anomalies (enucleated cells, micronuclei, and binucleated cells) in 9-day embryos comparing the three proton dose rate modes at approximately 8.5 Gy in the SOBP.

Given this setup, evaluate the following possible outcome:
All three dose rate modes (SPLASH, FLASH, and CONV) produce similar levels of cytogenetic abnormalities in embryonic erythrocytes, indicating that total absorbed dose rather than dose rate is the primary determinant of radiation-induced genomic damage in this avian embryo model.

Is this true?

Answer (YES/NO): NO